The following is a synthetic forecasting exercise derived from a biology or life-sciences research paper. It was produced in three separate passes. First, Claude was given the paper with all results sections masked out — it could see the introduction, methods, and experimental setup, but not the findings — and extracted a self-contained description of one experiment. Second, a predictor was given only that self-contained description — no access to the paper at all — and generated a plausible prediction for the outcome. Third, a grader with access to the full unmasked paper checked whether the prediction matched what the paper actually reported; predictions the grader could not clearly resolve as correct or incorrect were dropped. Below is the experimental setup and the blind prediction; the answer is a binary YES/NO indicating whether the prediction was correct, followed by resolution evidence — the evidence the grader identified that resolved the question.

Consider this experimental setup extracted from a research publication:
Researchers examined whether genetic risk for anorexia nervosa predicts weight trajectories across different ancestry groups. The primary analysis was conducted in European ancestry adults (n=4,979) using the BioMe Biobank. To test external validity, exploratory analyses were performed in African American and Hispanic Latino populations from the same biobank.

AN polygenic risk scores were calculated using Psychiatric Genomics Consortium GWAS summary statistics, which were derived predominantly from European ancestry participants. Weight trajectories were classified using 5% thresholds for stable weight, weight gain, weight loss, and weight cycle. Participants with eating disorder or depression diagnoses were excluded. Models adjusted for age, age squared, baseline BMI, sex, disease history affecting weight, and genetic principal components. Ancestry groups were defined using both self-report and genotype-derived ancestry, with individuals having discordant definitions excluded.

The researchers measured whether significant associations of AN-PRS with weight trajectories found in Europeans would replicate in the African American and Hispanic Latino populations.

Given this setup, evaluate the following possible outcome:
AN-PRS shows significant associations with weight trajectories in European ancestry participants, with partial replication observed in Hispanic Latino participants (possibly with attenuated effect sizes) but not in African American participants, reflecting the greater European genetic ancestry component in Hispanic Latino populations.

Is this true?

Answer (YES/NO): NO